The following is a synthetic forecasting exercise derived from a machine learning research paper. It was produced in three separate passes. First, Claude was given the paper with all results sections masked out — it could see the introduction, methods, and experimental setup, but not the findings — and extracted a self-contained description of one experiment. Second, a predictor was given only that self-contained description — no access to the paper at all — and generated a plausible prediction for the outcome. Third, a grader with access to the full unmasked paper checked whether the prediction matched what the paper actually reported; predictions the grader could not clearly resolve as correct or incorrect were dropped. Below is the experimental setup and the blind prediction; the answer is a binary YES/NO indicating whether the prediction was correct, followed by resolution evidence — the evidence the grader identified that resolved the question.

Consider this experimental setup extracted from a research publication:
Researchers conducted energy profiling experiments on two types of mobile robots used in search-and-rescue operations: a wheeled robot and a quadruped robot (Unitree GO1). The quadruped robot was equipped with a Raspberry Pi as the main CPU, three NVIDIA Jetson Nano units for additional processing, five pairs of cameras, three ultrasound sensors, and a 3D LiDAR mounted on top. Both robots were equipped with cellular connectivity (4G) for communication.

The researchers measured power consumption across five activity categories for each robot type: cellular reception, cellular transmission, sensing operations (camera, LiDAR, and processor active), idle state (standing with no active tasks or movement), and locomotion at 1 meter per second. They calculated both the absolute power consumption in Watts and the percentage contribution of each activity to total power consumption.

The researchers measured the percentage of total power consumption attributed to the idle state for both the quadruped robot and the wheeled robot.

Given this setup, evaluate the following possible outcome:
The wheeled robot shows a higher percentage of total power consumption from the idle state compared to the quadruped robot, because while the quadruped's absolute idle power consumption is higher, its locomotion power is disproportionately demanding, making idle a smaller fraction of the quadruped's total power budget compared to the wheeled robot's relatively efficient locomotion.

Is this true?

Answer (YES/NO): NO